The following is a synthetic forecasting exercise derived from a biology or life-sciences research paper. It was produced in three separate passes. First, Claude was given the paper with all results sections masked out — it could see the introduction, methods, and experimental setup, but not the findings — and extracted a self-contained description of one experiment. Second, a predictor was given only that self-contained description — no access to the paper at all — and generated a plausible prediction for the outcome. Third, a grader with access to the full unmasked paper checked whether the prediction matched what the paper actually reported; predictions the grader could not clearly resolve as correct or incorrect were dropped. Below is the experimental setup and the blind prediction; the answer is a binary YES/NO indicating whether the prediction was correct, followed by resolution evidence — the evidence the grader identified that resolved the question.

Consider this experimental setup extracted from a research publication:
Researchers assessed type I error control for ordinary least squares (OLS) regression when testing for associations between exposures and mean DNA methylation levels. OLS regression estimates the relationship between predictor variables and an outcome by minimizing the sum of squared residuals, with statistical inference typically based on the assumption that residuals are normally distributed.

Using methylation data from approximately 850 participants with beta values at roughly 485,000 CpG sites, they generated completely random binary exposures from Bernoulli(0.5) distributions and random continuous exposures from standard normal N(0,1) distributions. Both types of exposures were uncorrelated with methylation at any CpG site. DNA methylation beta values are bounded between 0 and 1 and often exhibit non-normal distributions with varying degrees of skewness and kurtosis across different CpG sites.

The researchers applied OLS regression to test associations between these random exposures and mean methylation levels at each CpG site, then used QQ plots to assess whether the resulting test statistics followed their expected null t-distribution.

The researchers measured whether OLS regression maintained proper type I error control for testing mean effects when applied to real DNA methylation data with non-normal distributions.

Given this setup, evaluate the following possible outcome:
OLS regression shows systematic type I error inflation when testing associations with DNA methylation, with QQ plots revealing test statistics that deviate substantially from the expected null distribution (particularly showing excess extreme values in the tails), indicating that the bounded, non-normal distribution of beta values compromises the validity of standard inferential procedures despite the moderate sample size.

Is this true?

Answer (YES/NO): NO